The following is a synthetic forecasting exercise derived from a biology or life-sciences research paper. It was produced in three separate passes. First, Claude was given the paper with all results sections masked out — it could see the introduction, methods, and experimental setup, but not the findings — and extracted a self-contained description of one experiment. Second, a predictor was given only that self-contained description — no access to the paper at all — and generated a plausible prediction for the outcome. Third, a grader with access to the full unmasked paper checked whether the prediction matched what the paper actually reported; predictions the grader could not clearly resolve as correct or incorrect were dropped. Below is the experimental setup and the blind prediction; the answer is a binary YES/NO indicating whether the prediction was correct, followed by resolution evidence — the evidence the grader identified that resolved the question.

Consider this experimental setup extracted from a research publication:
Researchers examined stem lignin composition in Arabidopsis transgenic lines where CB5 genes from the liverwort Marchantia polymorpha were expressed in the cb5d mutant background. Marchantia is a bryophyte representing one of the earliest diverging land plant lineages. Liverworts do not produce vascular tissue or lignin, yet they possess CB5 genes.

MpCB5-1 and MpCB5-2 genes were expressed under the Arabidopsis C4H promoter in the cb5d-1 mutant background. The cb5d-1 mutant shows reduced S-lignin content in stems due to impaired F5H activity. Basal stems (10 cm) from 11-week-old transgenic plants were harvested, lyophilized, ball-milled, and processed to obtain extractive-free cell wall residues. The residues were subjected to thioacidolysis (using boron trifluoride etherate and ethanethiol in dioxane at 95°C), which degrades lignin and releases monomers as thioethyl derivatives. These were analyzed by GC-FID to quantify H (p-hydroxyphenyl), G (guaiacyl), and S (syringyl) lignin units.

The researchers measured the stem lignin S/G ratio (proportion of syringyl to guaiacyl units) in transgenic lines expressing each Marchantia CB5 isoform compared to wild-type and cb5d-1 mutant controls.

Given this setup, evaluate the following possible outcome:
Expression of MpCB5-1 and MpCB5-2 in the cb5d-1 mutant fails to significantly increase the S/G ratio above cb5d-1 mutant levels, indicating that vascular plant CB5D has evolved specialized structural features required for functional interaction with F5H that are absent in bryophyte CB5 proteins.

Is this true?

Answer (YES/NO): NO